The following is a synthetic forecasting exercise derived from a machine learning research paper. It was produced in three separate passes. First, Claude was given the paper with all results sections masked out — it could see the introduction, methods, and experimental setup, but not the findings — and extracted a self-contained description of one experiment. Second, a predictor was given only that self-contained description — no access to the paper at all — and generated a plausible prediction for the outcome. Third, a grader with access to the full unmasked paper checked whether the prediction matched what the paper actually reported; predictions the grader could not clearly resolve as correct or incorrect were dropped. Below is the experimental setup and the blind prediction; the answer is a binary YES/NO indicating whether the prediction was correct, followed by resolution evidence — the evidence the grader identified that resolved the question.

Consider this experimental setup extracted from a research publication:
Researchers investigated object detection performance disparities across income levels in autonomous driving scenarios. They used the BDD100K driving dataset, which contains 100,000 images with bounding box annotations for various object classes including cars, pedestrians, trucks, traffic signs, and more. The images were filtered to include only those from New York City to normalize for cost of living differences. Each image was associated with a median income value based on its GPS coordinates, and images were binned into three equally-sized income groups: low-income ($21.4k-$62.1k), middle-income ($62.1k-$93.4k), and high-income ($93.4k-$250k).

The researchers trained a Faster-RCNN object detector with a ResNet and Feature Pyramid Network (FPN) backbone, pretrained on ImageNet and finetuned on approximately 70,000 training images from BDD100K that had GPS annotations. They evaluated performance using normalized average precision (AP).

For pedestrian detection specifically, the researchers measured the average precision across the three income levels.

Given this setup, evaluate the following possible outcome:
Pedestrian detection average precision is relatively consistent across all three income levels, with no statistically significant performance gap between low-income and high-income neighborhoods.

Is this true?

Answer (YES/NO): NO